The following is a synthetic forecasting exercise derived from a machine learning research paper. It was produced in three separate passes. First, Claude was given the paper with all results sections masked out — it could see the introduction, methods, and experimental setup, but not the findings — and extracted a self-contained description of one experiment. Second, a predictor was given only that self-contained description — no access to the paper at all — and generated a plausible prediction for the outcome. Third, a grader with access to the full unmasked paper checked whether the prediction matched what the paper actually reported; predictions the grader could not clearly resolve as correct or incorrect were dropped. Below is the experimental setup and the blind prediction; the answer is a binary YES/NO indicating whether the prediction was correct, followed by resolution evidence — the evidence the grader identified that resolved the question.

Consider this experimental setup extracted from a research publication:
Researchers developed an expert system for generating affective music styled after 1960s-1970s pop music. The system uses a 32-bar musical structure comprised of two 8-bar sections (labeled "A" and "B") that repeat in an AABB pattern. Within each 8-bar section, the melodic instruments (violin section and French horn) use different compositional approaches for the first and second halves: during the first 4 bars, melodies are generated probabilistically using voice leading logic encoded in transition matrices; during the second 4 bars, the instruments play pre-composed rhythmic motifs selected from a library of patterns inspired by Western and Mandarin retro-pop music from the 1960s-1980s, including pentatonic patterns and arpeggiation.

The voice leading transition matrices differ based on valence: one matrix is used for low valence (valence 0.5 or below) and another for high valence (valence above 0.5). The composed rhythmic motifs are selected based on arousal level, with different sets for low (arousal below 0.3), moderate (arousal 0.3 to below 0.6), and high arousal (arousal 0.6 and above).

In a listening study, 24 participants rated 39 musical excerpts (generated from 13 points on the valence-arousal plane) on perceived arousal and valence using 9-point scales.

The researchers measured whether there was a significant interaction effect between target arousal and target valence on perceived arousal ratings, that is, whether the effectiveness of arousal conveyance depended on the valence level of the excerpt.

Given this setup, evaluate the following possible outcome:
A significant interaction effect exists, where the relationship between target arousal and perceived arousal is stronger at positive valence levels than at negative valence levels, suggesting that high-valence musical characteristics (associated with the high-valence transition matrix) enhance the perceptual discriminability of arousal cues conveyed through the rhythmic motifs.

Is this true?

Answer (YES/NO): NO